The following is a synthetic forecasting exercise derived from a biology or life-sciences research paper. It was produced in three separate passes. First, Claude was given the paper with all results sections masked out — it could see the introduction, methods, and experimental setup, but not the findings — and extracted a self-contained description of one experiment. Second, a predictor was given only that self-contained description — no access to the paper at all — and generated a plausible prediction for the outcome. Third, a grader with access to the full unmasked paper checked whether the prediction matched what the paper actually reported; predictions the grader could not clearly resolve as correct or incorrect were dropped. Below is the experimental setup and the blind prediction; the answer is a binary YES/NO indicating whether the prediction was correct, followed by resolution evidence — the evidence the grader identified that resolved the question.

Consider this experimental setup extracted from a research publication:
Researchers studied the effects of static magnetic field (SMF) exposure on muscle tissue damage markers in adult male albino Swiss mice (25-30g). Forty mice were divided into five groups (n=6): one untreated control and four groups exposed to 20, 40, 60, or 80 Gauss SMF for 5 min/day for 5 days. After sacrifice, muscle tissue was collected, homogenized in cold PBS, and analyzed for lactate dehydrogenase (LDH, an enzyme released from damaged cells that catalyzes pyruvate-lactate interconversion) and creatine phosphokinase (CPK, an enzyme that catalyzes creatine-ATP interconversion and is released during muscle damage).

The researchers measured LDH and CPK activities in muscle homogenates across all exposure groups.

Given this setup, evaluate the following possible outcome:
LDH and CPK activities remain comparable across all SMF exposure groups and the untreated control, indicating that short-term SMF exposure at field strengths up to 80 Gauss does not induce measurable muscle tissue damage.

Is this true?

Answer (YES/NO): NO